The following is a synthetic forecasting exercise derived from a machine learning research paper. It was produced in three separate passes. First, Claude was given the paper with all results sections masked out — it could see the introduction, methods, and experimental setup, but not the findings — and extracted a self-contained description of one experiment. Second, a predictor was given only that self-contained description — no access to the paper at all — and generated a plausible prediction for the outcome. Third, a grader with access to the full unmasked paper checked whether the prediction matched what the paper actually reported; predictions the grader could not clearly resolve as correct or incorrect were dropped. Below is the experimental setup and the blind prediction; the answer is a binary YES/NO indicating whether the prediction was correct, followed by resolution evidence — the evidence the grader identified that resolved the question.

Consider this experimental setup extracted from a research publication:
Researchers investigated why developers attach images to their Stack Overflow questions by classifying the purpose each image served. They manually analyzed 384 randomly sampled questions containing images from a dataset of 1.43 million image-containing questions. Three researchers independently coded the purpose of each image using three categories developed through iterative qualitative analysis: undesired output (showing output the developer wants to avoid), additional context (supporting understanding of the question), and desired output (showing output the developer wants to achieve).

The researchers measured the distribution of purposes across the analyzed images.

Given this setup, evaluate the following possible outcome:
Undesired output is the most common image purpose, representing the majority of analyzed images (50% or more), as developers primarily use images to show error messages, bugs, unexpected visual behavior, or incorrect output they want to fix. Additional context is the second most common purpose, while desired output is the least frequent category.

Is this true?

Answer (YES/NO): NO